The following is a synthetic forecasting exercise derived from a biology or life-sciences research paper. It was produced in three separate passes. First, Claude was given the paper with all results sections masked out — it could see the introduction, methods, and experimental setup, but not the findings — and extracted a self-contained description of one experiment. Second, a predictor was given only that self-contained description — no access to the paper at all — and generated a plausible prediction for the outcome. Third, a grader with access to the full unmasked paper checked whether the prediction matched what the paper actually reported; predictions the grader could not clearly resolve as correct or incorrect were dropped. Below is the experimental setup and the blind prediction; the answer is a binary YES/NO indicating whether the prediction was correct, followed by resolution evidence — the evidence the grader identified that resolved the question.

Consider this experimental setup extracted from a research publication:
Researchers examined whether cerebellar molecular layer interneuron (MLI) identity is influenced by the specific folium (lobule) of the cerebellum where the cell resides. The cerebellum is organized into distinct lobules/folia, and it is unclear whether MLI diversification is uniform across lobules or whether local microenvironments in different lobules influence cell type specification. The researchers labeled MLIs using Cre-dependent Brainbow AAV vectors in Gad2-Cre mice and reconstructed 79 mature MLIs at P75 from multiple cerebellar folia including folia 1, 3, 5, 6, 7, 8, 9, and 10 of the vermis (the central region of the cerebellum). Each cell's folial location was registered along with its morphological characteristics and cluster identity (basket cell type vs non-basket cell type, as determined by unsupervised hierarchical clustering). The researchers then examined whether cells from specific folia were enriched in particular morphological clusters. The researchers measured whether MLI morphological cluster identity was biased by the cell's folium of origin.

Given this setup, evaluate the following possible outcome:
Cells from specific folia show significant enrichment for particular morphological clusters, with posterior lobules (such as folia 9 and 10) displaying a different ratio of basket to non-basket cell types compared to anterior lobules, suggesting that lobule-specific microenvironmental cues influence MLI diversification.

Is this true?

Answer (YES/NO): NO